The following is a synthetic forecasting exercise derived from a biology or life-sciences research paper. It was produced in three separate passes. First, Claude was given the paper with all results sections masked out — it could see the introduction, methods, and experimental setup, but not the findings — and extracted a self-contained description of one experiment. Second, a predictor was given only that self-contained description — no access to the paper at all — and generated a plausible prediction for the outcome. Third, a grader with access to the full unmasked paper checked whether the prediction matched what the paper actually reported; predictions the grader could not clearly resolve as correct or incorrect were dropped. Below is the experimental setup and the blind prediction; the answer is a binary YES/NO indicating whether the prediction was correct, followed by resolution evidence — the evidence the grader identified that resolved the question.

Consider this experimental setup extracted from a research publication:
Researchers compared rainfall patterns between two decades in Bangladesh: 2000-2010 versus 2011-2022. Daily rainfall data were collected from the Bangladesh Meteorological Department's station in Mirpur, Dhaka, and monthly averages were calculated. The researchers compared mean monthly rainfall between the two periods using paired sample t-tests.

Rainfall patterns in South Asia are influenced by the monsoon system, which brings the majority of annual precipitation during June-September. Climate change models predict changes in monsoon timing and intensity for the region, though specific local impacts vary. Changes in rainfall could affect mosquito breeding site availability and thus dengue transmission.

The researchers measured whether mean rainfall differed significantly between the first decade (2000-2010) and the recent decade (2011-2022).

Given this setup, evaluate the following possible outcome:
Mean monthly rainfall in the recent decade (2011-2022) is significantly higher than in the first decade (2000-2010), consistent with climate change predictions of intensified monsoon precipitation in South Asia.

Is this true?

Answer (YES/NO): NO